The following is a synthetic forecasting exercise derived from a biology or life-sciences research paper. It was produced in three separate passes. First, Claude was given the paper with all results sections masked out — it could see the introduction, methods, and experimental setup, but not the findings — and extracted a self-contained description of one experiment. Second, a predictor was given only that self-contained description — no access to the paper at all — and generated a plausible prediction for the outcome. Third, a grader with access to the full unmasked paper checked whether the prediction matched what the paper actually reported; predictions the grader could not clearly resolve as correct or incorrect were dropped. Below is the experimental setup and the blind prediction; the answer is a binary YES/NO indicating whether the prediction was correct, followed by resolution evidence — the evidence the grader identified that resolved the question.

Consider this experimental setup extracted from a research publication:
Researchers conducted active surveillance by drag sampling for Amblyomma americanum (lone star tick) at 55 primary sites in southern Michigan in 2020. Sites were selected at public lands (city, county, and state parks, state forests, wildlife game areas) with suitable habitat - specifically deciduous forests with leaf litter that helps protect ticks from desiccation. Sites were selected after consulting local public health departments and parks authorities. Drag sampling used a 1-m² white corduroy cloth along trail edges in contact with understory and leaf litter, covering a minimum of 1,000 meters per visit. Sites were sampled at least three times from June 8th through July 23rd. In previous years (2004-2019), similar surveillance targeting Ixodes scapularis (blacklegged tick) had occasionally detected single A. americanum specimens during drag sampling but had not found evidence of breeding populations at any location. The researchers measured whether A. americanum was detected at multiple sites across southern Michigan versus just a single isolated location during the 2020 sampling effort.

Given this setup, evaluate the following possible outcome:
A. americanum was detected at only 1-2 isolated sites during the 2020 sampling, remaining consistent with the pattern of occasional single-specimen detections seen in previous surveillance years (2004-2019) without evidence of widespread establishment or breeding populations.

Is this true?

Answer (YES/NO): NO